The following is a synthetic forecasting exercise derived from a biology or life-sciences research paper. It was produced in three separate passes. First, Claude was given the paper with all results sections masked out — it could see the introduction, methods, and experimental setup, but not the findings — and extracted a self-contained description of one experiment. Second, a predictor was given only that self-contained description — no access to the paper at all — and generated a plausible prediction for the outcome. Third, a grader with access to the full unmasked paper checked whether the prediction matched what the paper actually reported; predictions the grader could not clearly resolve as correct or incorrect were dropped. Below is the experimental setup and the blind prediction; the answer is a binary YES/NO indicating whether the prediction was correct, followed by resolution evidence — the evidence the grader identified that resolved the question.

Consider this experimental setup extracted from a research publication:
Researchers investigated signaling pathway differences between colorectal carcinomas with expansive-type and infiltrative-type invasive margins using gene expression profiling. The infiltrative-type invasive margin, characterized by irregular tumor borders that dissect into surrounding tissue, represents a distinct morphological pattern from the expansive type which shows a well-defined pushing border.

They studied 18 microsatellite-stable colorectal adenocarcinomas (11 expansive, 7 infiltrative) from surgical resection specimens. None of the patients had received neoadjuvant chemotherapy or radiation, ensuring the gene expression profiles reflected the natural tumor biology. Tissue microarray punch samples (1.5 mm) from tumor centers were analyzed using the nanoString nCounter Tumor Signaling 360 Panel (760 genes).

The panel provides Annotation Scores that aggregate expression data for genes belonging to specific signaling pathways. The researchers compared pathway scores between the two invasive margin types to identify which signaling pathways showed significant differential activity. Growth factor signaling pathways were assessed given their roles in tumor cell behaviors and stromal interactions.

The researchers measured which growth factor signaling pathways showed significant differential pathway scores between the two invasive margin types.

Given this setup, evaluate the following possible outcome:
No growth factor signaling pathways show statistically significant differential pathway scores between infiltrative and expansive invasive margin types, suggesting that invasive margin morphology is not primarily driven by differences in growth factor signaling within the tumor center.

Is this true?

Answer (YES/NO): NO